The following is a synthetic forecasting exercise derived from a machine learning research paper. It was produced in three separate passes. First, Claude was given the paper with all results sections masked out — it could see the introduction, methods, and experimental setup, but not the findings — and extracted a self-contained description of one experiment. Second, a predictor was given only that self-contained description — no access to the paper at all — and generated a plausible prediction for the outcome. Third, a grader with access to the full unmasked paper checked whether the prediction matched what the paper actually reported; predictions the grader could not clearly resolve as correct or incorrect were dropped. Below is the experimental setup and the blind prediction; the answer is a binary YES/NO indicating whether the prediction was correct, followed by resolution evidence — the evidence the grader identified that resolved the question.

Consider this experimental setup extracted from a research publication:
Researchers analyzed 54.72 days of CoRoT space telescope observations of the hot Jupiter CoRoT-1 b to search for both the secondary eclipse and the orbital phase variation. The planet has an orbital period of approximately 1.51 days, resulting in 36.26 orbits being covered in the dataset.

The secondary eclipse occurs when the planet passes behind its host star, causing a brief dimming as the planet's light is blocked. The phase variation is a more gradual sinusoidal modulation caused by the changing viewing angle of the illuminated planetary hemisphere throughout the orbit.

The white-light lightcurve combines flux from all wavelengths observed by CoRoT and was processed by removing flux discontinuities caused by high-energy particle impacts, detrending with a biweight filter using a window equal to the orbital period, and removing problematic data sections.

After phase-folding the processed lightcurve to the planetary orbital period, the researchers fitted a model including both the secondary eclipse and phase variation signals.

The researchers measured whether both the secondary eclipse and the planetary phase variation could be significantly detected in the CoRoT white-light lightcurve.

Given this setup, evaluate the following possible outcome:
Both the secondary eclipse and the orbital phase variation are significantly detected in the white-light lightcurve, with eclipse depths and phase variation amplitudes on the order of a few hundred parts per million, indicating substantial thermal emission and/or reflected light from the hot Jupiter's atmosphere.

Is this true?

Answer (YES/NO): NO